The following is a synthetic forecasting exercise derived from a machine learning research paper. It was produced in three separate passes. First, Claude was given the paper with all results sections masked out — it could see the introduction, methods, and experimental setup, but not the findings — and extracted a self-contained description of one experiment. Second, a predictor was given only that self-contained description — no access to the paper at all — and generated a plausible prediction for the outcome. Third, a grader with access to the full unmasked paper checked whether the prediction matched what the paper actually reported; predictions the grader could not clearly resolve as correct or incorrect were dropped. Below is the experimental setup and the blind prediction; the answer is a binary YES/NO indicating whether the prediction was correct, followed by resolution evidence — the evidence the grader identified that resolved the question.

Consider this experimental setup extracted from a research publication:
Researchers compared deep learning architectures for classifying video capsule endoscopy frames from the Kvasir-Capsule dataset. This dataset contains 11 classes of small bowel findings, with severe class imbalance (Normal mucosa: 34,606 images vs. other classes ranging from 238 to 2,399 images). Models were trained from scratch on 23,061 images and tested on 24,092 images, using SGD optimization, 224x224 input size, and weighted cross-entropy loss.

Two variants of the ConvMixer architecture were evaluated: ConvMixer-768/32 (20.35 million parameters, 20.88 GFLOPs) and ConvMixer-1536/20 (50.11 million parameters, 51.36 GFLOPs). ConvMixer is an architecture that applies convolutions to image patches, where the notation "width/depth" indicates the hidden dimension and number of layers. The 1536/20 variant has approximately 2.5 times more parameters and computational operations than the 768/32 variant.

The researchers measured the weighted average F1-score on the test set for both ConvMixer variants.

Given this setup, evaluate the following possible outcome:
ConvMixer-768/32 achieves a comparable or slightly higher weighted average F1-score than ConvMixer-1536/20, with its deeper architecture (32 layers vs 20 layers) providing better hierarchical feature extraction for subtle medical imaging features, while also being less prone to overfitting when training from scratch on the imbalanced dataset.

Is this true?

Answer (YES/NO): NO